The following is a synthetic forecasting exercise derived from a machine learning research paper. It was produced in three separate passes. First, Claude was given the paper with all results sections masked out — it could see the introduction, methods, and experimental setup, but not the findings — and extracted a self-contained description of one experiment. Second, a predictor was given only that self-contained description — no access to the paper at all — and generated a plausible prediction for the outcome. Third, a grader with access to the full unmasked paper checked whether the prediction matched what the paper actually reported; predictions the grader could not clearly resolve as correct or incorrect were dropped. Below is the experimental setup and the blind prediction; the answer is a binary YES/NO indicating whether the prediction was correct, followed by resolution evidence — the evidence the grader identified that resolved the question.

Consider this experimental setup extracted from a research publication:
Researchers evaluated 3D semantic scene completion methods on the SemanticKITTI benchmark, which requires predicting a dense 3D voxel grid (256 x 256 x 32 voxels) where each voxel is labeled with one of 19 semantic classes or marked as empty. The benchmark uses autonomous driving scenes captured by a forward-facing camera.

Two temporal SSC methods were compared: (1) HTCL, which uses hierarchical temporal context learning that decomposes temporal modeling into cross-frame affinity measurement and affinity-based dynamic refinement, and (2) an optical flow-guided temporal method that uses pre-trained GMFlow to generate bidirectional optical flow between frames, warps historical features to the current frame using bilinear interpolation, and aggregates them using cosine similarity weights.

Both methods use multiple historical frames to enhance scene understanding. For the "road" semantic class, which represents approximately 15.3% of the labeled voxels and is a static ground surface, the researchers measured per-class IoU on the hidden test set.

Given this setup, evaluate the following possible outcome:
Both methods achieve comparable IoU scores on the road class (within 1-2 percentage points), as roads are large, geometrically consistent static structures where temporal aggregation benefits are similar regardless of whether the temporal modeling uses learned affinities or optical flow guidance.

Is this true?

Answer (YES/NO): YES